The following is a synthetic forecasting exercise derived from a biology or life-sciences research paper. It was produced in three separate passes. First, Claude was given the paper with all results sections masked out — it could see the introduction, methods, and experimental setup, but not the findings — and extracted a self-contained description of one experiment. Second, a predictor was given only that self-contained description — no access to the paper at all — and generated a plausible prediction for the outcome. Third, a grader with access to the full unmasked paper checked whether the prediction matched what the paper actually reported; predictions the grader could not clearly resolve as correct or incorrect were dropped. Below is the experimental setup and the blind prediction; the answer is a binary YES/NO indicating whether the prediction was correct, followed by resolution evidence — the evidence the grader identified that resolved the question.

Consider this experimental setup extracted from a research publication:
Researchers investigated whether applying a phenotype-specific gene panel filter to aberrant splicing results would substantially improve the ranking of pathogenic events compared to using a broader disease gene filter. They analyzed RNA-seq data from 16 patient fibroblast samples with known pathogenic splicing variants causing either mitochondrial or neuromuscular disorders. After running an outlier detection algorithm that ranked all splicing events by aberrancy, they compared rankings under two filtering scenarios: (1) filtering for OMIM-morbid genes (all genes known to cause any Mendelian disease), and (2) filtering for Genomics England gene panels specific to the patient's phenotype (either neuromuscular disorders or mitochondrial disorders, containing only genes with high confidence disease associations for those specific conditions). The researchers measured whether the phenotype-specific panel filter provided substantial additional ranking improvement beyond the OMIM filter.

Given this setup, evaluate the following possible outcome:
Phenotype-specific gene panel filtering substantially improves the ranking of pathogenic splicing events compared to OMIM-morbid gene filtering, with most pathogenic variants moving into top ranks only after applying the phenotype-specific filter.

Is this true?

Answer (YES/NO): NO